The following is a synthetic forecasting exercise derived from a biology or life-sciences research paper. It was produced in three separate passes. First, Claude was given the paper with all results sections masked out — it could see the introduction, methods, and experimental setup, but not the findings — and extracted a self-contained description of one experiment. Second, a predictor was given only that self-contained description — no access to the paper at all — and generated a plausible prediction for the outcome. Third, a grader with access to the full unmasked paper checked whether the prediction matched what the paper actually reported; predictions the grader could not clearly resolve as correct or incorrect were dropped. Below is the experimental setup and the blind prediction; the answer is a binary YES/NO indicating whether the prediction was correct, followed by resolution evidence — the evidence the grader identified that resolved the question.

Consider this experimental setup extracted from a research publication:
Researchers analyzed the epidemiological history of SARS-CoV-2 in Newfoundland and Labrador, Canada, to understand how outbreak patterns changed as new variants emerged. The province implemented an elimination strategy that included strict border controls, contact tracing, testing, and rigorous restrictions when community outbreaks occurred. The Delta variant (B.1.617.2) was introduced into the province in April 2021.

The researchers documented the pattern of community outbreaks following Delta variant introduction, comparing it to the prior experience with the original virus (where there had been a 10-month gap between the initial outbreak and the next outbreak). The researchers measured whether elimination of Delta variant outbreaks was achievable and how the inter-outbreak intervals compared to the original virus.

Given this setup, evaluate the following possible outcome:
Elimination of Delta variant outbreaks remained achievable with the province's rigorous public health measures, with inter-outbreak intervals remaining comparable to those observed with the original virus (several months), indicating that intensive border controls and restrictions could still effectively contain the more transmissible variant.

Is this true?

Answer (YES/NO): NO